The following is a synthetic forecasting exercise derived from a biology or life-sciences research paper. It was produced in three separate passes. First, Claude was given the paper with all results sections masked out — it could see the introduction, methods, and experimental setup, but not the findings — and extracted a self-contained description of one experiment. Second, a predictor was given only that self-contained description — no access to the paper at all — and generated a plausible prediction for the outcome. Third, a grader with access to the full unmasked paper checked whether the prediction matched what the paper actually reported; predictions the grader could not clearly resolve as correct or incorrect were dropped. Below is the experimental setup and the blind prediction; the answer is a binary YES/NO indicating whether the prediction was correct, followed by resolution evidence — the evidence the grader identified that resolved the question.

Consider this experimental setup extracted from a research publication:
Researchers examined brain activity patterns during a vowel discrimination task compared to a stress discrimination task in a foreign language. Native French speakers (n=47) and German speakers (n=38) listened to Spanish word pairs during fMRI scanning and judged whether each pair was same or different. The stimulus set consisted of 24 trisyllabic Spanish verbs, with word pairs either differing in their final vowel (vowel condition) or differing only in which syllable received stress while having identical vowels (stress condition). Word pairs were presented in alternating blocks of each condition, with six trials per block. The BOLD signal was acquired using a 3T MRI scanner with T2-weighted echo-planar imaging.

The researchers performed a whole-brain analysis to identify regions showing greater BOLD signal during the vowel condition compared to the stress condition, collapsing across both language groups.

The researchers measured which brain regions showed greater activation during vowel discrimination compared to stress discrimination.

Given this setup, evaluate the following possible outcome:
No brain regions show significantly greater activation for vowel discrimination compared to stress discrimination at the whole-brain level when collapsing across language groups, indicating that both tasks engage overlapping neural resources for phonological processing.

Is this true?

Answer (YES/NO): NO